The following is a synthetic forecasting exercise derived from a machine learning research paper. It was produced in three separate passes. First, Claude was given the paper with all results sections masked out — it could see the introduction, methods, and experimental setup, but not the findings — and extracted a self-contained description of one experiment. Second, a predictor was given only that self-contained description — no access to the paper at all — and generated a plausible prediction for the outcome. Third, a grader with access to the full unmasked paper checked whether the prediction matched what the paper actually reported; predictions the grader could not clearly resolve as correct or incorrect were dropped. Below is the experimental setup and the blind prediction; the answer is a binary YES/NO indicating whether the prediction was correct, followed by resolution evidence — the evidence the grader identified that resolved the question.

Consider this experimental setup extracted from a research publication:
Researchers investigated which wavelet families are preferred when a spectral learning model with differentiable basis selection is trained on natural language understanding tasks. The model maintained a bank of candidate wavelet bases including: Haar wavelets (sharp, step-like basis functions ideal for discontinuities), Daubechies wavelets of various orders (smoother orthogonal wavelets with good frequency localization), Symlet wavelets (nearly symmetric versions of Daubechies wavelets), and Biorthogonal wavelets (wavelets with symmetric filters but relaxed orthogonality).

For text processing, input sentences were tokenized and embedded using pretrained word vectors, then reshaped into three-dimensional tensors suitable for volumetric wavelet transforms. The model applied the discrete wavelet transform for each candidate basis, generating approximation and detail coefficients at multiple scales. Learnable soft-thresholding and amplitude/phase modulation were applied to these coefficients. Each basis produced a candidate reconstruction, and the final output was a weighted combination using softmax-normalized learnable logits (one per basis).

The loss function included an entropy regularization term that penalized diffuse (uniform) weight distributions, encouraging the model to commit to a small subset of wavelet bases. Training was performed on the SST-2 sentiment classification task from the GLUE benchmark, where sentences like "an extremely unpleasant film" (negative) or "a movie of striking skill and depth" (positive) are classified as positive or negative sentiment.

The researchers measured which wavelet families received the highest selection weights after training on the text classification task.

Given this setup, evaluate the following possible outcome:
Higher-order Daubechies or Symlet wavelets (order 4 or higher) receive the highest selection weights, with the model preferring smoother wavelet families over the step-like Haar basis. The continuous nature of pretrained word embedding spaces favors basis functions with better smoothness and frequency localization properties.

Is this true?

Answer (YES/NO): YES